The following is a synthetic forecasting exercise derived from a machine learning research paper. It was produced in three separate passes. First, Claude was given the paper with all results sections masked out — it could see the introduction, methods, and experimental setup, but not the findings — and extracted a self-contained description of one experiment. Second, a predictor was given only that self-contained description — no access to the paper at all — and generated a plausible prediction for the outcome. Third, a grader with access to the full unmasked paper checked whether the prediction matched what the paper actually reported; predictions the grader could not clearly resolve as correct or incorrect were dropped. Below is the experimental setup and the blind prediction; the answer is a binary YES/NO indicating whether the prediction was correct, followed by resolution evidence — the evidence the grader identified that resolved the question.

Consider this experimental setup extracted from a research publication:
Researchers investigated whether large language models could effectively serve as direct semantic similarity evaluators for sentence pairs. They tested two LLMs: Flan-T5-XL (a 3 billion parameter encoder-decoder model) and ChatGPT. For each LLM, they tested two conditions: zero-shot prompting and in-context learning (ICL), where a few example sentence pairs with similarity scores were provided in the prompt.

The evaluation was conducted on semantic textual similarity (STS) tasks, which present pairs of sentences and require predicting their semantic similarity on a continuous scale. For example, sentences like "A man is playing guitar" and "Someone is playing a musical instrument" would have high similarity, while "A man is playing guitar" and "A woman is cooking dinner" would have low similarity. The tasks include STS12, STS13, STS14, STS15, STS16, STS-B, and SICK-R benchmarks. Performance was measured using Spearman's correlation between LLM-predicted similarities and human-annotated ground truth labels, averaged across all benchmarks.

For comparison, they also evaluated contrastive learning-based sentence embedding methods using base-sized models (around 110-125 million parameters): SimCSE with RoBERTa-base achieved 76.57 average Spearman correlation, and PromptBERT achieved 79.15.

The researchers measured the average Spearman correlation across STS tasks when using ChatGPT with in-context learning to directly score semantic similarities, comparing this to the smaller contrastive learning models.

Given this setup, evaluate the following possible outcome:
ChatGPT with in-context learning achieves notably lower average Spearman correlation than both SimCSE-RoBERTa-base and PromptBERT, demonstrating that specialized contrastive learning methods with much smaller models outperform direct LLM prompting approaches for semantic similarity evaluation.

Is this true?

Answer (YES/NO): NO